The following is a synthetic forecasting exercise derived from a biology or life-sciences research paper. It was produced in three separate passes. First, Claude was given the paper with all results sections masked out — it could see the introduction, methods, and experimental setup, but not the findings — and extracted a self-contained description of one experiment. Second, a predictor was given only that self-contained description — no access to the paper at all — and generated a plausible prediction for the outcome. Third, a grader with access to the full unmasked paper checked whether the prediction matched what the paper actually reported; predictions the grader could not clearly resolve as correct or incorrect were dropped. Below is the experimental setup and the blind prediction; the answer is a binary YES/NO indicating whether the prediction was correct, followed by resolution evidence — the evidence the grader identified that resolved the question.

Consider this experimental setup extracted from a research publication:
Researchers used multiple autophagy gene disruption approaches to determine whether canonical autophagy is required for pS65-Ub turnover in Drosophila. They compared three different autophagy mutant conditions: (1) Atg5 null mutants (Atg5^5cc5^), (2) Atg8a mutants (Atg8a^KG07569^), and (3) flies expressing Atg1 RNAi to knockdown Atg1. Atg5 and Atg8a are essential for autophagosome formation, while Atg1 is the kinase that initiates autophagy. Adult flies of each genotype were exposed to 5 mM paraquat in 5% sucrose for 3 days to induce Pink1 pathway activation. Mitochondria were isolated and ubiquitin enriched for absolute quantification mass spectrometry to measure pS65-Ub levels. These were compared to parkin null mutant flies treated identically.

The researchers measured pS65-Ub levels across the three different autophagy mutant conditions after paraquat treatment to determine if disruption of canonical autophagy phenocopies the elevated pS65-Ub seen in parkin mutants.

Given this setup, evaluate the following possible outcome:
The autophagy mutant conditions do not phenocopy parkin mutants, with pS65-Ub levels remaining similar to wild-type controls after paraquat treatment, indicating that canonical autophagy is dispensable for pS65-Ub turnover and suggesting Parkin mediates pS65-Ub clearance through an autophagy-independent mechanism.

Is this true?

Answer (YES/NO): NO